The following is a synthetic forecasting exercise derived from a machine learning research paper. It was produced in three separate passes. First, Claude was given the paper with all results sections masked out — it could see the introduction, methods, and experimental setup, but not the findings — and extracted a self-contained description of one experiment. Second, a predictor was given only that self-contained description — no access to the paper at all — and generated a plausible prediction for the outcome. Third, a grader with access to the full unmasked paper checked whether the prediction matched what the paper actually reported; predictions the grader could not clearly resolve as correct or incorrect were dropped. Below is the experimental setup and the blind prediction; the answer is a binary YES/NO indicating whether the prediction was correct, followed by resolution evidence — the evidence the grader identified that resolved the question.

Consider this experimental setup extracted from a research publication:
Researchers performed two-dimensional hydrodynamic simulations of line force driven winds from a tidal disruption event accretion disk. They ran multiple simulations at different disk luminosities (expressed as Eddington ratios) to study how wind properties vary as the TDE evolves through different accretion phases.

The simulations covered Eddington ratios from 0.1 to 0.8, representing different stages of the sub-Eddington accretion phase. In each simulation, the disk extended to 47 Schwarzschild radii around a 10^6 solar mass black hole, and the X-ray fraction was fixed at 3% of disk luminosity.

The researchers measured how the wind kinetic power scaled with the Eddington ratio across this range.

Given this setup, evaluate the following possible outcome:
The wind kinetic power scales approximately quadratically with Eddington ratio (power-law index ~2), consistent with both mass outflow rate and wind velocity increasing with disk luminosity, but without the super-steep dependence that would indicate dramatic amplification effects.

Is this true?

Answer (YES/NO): NO